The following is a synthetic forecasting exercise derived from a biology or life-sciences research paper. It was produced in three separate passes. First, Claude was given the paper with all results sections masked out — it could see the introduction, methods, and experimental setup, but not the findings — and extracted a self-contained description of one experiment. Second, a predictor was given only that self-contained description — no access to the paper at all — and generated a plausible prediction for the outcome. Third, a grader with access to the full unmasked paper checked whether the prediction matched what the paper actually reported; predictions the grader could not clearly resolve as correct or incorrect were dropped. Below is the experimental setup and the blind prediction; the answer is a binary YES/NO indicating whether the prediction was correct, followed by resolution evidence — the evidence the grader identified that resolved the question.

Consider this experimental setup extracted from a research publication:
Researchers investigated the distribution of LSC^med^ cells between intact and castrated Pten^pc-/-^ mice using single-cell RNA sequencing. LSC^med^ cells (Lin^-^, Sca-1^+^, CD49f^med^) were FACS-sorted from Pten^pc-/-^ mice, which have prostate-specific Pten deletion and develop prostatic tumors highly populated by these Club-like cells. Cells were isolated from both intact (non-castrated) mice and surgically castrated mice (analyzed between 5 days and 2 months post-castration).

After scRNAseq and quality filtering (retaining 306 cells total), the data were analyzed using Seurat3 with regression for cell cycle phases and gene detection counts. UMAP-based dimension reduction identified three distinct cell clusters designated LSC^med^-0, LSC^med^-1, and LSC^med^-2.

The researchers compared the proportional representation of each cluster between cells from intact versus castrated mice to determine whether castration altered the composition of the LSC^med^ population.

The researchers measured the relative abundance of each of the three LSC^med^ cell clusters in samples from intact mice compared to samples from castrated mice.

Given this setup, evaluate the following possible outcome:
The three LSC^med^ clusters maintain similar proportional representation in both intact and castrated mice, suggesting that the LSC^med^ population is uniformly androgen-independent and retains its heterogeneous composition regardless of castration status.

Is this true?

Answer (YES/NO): NO